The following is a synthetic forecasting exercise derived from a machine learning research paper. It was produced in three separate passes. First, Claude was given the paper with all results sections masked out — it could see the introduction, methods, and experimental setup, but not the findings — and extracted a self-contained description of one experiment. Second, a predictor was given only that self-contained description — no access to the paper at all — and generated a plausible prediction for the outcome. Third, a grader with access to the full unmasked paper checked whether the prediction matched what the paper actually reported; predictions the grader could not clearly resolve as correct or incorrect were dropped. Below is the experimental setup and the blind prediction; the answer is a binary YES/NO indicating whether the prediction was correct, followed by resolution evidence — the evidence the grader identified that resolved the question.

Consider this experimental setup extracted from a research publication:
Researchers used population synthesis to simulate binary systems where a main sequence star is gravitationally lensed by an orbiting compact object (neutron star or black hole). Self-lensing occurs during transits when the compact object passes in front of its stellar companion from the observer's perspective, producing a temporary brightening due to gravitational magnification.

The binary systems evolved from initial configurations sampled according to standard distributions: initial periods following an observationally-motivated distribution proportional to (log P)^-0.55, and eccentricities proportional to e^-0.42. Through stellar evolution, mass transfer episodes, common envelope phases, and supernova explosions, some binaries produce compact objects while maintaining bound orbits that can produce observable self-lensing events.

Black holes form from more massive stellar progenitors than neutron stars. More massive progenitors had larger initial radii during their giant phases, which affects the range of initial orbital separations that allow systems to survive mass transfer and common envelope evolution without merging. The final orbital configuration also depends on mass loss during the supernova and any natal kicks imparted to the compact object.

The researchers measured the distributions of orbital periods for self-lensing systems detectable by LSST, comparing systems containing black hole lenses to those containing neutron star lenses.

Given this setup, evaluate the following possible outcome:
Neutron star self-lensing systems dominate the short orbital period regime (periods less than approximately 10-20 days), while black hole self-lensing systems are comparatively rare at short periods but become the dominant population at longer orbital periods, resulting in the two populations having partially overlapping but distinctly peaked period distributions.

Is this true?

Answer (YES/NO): NO